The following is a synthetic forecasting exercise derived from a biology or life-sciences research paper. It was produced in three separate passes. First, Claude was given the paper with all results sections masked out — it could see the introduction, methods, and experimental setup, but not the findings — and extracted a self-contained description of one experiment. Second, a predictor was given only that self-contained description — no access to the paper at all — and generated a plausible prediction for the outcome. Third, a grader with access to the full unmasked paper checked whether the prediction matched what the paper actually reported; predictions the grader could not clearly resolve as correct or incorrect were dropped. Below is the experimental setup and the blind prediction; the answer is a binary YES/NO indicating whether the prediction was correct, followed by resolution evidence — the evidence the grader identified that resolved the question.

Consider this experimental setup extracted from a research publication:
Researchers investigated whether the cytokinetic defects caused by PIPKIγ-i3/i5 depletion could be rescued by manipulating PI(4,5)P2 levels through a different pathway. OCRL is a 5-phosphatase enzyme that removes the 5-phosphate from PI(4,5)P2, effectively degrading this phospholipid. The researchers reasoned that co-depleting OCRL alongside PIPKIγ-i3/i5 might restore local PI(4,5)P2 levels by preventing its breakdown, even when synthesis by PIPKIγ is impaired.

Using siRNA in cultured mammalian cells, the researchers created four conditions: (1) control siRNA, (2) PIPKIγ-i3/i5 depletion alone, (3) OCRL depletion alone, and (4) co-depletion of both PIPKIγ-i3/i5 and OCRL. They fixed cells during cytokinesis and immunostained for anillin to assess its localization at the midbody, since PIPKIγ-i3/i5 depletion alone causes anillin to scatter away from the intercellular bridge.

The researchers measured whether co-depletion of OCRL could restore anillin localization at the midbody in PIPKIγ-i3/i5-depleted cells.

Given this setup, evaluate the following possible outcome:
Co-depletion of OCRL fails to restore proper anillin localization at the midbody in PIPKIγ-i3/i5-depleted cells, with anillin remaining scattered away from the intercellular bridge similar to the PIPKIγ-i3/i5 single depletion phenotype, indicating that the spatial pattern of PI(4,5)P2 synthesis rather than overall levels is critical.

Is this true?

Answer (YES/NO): NO